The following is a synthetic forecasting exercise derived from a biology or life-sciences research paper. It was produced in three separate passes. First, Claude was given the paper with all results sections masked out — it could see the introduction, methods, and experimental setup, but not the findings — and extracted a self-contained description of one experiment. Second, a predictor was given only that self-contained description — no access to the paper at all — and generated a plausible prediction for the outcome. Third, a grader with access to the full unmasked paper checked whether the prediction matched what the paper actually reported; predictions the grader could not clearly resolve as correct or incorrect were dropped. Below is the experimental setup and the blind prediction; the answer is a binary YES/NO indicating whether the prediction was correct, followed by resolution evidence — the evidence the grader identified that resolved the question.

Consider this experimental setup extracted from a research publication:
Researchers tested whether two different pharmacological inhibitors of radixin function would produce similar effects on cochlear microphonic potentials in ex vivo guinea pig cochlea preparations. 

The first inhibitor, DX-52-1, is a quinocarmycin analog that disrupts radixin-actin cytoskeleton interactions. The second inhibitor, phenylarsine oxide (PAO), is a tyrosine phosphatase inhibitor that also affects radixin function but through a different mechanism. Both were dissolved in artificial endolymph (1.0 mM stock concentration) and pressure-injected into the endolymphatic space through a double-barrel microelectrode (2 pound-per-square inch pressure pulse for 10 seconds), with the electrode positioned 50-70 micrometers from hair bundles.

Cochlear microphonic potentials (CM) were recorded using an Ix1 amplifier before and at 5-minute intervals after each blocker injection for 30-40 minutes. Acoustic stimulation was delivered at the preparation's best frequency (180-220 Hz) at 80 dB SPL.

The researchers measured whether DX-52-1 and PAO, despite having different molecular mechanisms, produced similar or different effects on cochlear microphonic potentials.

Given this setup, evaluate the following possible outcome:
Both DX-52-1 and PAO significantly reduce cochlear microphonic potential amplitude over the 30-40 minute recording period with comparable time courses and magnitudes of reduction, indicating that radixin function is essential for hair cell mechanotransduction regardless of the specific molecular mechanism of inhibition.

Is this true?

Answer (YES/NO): YES